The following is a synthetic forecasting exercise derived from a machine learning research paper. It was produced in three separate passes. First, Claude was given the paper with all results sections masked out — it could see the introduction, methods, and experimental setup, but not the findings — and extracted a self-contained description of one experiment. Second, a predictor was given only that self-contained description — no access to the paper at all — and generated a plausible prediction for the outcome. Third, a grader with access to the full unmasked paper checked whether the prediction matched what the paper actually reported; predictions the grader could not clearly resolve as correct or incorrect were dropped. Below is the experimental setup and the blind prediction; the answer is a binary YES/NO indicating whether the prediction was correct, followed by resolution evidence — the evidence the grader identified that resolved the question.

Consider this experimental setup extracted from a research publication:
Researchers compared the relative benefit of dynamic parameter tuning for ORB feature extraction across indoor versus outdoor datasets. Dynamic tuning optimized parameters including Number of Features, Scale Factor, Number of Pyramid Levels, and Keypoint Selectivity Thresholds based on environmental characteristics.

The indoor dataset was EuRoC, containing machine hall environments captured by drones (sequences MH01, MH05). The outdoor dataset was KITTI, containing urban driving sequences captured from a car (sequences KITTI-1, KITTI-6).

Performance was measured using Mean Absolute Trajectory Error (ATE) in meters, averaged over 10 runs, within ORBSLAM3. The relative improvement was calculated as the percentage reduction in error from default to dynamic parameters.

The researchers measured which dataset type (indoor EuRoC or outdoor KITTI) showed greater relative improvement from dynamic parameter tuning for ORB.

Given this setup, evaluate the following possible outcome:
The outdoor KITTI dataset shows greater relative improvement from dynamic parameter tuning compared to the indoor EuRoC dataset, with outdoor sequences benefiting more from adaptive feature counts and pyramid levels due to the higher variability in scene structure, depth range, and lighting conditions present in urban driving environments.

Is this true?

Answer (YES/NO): YES